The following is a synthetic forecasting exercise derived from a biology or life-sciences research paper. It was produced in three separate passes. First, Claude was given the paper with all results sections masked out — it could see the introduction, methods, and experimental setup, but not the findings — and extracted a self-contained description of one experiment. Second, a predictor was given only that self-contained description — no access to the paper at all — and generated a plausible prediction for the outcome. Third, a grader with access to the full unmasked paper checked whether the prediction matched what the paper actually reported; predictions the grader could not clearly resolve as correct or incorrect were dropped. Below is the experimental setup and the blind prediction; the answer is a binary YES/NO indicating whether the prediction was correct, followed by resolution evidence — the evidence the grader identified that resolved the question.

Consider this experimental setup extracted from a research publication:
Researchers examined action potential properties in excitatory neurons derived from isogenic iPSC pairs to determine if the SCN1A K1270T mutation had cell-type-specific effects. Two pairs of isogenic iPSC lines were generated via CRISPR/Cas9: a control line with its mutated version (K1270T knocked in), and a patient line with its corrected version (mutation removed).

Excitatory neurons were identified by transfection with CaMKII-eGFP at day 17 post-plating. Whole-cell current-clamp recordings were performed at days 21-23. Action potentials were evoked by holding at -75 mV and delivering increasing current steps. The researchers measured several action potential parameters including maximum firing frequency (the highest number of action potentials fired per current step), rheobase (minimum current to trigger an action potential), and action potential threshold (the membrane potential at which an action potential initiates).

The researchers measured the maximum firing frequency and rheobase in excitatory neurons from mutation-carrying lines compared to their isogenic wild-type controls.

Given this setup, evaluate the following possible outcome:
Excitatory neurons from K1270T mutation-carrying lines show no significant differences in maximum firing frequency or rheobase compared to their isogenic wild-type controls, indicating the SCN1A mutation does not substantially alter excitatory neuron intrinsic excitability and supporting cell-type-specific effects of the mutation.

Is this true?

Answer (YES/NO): YES